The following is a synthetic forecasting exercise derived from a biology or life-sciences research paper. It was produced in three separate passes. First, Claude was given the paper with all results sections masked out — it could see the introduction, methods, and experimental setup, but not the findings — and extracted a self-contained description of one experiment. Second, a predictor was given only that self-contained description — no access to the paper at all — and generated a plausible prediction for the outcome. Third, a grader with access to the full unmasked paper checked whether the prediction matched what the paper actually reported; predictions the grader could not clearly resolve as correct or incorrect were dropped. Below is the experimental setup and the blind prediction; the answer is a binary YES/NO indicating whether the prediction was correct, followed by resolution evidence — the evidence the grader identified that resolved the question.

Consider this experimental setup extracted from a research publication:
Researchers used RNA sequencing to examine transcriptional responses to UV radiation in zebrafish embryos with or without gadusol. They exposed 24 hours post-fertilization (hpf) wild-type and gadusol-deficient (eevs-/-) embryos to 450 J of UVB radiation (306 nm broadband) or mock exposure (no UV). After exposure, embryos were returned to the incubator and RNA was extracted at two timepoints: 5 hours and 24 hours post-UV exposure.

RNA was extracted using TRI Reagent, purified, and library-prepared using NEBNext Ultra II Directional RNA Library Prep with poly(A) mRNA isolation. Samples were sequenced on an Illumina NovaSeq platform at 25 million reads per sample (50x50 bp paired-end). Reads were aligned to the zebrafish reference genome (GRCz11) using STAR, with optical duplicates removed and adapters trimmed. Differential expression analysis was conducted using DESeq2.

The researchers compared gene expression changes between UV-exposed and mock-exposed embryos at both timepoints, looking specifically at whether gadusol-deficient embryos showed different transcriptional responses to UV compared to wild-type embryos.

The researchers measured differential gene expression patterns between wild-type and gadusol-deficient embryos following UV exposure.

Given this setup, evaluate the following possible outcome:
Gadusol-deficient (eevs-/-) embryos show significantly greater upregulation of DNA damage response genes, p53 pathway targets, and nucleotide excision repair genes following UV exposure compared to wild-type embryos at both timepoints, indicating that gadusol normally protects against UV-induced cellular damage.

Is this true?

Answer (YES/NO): NO